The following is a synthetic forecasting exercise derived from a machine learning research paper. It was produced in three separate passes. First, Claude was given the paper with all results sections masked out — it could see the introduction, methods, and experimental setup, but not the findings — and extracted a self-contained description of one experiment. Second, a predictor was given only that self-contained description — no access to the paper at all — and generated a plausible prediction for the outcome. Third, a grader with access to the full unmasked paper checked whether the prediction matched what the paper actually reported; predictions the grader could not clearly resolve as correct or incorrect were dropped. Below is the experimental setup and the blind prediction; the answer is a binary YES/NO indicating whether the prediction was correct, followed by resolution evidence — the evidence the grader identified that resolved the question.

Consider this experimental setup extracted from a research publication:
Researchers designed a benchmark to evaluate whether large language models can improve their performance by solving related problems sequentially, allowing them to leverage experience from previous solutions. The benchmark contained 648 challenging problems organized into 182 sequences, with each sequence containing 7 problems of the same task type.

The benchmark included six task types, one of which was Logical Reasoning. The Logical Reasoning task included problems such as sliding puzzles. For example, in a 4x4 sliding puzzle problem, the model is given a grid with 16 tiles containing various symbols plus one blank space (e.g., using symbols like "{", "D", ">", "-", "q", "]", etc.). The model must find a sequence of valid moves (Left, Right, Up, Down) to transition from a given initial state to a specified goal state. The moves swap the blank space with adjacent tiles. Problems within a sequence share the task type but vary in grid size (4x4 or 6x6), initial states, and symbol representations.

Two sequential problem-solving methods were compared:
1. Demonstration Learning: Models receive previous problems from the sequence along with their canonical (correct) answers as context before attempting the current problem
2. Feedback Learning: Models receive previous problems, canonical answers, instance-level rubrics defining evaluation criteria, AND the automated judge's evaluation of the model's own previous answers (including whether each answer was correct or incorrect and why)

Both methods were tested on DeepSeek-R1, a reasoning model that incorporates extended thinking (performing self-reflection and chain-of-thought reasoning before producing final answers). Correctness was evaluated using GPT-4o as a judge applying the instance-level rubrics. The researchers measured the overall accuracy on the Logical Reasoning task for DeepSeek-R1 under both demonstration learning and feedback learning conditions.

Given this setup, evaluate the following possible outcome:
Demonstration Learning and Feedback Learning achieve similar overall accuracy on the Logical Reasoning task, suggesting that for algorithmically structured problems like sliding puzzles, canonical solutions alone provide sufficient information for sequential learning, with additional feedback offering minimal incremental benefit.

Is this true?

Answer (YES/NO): NO